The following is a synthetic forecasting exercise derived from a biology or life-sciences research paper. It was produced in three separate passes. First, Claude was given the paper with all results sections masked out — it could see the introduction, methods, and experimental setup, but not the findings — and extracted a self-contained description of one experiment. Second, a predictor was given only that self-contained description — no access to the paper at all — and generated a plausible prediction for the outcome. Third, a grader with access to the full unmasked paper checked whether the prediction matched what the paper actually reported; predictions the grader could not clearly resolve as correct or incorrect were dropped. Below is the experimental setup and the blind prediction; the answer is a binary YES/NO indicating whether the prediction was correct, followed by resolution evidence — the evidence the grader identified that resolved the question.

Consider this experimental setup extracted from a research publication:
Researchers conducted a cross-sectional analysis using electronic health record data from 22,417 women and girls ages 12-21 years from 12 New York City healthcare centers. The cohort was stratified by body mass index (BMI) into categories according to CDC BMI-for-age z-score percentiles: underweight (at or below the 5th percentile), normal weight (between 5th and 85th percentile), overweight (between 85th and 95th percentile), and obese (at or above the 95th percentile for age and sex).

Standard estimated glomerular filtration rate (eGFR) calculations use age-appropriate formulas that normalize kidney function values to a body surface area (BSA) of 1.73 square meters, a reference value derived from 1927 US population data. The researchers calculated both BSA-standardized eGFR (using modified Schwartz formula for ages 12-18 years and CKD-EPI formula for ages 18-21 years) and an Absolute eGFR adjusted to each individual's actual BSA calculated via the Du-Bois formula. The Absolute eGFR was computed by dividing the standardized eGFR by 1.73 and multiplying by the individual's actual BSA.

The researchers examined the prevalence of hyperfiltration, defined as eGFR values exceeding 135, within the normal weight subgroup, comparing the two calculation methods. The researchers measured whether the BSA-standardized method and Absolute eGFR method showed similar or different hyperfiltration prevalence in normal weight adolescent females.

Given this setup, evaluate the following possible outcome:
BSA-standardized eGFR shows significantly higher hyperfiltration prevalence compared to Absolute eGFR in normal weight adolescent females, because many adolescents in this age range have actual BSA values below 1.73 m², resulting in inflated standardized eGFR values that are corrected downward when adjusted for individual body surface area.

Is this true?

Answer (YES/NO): YES